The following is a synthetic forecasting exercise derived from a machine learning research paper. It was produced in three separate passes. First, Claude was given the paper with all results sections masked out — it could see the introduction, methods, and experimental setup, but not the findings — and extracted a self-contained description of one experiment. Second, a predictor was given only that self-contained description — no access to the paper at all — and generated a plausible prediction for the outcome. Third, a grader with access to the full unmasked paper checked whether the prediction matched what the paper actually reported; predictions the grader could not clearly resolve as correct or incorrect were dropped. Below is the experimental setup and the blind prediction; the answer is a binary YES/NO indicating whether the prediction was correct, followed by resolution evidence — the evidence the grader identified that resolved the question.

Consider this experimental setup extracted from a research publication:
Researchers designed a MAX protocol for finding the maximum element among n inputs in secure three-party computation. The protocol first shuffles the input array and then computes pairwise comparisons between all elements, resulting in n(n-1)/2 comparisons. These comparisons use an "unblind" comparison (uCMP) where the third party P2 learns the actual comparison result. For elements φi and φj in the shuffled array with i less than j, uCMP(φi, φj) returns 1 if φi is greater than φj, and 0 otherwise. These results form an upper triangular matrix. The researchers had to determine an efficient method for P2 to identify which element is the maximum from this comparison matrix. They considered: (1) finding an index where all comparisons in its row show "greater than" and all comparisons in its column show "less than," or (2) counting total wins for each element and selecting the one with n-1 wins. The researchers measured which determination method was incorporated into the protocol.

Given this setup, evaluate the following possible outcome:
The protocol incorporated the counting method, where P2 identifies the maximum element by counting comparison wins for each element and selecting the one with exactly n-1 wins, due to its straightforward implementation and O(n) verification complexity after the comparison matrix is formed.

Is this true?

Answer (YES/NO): NO